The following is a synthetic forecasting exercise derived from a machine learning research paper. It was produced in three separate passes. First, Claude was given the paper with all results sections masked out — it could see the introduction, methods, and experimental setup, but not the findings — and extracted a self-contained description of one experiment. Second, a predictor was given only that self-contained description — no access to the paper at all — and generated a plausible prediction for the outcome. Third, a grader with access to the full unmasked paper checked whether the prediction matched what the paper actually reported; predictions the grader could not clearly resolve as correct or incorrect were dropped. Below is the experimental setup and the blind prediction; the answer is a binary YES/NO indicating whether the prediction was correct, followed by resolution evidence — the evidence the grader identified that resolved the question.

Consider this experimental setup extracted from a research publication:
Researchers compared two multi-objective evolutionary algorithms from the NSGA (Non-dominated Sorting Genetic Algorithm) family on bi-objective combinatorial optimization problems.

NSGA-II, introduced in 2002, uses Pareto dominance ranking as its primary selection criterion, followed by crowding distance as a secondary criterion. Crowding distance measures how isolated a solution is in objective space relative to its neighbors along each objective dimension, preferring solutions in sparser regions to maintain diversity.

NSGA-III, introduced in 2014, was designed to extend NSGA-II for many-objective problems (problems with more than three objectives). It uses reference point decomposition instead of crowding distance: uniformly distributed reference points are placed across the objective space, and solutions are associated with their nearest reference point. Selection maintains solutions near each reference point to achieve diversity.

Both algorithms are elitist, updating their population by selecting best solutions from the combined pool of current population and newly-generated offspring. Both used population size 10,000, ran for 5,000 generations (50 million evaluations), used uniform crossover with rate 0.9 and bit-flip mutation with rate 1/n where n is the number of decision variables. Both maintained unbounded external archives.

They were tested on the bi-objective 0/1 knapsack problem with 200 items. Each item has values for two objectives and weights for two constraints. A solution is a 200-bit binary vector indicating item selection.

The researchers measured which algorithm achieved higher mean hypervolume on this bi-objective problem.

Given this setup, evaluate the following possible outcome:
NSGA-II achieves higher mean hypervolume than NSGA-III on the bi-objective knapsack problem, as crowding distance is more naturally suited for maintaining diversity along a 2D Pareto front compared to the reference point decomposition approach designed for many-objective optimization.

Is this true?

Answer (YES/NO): YES